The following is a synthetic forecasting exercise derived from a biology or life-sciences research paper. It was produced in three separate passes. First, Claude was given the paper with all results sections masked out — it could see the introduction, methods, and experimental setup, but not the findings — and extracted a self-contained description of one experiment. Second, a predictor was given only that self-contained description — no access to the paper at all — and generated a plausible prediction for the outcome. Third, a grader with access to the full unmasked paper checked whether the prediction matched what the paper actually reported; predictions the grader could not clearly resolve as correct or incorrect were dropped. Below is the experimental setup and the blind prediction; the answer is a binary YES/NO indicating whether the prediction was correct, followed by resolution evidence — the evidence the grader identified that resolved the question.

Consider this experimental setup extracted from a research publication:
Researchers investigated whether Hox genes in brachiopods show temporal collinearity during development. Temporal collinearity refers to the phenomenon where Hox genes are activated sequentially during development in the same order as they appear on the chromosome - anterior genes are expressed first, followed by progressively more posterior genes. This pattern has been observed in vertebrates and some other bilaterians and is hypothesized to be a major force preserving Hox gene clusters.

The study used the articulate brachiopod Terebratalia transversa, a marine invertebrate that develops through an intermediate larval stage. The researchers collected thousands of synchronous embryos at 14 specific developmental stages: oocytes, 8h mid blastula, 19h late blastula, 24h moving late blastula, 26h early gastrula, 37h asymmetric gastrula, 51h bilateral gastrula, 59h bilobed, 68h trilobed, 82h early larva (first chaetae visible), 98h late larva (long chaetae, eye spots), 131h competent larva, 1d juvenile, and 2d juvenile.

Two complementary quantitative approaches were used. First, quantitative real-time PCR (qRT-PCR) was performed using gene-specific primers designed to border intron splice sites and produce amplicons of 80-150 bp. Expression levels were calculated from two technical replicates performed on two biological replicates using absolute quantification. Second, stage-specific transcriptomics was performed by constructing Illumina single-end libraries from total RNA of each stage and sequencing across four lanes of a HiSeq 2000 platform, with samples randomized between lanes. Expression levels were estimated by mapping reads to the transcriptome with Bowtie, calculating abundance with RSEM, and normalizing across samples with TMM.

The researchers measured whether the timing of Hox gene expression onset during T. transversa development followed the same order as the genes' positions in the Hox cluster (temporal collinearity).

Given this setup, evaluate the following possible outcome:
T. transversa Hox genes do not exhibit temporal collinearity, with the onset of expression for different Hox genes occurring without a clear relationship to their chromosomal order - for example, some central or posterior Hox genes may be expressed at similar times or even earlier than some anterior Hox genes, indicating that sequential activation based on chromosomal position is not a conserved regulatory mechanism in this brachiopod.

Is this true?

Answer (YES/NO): YES